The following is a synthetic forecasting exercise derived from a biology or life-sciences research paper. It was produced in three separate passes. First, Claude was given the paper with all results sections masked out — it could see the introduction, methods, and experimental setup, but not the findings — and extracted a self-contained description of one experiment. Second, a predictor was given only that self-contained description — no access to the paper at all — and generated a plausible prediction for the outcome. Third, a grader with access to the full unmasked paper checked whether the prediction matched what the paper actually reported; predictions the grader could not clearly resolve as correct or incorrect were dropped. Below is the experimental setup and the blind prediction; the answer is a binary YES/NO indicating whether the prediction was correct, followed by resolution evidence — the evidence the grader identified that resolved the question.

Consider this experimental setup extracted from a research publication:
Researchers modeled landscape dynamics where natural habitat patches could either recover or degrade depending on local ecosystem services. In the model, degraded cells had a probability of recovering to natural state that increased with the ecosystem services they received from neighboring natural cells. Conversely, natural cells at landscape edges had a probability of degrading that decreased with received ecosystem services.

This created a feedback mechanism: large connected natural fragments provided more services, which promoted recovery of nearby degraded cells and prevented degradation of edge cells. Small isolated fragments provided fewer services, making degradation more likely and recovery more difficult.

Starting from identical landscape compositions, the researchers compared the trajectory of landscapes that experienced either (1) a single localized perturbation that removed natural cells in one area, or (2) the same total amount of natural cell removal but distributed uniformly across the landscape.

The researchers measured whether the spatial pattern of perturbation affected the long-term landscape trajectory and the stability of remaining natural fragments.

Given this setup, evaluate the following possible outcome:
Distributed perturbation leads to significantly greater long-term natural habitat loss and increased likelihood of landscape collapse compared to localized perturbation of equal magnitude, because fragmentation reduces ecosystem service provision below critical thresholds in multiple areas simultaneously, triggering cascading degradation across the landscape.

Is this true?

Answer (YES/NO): YES